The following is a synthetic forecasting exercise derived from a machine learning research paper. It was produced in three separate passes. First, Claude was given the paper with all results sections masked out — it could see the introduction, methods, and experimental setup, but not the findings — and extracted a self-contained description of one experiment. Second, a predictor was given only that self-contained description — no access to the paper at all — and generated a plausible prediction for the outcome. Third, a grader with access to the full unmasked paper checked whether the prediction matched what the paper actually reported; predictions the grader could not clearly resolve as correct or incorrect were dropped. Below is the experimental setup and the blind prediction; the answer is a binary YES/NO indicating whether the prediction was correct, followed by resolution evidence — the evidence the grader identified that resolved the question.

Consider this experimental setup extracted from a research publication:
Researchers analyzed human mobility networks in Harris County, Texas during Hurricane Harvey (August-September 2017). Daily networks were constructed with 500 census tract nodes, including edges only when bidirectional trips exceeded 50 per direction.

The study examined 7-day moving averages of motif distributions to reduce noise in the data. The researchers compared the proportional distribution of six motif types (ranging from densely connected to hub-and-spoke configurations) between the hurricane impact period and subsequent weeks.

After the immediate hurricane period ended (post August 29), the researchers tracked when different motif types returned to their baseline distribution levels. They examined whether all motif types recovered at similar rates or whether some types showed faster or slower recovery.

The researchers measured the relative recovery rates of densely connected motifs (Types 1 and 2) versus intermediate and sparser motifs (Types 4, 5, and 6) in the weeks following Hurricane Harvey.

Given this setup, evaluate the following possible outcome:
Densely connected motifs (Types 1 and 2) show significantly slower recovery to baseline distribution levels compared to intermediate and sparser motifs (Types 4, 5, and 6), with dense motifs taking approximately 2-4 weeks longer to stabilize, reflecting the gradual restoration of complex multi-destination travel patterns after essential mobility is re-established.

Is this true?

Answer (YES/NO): NO